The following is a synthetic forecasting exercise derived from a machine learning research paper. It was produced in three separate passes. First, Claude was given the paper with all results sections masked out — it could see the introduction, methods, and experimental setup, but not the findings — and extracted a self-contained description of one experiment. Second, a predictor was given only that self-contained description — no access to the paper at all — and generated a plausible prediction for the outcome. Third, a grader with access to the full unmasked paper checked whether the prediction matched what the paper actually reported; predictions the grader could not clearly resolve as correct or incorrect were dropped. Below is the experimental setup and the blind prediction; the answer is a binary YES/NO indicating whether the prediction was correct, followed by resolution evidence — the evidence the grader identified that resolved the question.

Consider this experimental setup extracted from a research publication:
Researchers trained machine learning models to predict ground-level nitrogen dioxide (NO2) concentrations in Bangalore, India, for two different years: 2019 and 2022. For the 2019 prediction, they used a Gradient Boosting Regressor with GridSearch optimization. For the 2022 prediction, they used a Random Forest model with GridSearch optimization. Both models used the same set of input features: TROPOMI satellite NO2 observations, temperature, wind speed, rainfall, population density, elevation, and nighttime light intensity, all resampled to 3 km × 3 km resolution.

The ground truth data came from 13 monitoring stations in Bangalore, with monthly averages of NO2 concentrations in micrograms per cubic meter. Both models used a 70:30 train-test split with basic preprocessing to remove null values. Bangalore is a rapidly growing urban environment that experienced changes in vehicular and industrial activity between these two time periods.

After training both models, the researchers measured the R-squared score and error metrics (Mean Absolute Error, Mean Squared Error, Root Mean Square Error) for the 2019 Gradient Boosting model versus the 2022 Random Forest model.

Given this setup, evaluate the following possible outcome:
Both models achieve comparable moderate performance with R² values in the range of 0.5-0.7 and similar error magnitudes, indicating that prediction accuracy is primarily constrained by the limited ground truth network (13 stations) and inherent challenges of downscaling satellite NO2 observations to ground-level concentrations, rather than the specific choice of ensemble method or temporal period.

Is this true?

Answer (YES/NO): NO